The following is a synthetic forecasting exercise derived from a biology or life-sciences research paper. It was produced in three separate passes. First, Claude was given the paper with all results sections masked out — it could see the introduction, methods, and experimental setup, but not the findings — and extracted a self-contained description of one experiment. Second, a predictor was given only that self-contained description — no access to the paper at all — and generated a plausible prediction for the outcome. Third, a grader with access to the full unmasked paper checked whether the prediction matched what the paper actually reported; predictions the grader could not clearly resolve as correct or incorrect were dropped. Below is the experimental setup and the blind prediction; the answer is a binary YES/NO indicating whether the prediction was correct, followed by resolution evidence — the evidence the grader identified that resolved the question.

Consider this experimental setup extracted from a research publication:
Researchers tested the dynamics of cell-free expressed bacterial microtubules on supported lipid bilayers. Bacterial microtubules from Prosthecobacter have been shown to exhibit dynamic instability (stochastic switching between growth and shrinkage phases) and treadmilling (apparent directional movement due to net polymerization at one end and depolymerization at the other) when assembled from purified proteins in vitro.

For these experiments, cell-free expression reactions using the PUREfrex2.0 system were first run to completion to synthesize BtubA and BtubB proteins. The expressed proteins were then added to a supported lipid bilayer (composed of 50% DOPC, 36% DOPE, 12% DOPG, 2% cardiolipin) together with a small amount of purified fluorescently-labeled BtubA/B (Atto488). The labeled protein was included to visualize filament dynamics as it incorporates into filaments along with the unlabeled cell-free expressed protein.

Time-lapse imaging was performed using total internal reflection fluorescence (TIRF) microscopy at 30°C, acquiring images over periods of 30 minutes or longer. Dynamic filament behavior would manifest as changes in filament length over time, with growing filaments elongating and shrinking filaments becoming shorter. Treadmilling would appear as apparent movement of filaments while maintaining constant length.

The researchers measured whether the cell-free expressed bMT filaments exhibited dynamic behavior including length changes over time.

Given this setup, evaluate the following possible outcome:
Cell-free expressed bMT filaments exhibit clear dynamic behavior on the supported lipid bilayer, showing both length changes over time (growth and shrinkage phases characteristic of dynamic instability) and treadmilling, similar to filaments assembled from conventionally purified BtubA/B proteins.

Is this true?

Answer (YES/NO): YES